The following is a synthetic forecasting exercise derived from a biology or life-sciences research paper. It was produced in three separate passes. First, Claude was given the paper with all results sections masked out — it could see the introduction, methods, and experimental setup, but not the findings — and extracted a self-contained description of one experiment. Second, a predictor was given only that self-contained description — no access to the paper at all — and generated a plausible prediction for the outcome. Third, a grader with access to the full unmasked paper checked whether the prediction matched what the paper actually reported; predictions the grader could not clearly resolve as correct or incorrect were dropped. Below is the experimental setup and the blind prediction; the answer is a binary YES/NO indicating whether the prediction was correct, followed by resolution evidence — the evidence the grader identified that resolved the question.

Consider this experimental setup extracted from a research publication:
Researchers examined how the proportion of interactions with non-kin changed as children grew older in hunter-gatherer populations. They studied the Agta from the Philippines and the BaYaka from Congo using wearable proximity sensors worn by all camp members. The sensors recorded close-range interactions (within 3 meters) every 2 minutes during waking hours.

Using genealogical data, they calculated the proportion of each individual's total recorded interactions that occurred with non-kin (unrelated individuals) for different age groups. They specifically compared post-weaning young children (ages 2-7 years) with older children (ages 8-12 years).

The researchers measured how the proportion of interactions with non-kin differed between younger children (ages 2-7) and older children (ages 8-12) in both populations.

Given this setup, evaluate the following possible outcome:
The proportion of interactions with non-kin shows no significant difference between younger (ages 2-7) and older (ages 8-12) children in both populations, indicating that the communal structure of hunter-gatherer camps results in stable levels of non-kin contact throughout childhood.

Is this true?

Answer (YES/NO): NO